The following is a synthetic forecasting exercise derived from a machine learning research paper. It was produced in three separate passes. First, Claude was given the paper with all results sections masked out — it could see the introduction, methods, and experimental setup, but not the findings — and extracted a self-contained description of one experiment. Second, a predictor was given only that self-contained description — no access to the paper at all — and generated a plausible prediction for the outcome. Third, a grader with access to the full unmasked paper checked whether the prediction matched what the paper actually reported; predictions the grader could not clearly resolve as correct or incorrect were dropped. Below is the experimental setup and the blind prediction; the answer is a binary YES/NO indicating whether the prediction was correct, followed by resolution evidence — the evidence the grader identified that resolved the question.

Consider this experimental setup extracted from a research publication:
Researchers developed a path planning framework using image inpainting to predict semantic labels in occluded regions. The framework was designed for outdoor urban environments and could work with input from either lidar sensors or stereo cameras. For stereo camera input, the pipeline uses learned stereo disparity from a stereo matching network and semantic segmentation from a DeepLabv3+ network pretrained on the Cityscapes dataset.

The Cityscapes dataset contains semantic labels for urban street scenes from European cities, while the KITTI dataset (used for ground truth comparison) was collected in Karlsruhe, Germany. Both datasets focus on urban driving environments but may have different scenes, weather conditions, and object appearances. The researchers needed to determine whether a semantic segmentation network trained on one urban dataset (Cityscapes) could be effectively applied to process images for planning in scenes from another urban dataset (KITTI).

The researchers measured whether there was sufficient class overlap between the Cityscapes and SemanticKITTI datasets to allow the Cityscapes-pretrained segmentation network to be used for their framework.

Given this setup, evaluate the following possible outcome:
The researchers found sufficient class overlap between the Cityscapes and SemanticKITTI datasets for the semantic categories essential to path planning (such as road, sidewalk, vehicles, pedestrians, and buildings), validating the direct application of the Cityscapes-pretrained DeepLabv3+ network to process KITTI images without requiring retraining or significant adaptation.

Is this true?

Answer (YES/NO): YES